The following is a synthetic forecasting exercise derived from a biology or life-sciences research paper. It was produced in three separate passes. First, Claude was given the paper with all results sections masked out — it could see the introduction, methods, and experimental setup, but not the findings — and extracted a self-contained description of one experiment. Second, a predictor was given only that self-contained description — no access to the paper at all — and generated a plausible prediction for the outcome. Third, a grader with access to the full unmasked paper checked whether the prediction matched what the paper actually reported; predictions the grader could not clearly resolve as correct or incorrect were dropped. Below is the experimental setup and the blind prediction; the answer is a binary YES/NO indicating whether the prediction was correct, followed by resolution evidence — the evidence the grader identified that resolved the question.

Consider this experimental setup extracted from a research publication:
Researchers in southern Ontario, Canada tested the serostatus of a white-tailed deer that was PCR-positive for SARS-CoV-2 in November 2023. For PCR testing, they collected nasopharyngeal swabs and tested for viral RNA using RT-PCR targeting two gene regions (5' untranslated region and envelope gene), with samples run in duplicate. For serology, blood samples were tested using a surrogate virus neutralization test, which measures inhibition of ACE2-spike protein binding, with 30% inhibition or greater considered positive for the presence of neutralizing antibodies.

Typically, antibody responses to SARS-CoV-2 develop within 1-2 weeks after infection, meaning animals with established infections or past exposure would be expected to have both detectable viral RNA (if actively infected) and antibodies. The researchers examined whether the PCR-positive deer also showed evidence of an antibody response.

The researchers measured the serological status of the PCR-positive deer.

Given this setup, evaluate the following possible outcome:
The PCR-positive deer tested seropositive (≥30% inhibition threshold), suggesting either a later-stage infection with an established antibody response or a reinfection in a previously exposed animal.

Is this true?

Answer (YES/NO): NO